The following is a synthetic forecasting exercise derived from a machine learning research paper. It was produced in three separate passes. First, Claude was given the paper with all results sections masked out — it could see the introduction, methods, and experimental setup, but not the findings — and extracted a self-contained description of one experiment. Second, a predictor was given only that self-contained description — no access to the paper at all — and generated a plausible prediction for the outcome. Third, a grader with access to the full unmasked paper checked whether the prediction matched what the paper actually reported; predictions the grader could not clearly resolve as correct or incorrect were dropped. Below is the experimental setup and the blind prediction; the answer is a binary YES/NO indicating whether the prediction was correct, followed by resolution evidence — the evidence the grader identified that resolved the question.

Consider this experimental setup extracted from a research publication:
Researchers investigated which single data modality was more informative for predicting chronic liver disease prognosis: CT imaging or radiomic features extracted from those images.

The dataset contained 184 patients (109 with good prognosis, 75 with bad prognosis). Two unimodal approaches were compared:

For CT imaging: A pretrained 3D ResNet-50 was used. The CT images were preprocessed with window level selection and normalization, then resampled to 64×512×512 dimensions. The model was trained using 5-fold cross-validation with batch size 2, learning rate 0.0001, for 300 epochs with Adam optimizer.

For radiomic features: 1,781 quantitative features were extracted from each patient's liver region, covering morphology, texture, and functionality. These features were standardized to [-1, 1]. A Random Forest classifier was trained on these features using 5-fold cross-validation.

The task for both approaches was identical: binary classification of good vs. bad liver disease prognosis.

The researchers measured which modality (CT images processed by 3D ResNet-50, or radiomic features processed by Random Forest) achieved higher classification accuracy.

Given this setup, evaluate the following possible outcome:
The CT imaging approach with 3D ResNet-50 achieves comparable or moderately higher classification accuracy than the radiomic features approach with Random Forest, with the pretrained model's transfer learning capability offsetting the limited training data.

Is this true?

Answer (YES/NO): NO